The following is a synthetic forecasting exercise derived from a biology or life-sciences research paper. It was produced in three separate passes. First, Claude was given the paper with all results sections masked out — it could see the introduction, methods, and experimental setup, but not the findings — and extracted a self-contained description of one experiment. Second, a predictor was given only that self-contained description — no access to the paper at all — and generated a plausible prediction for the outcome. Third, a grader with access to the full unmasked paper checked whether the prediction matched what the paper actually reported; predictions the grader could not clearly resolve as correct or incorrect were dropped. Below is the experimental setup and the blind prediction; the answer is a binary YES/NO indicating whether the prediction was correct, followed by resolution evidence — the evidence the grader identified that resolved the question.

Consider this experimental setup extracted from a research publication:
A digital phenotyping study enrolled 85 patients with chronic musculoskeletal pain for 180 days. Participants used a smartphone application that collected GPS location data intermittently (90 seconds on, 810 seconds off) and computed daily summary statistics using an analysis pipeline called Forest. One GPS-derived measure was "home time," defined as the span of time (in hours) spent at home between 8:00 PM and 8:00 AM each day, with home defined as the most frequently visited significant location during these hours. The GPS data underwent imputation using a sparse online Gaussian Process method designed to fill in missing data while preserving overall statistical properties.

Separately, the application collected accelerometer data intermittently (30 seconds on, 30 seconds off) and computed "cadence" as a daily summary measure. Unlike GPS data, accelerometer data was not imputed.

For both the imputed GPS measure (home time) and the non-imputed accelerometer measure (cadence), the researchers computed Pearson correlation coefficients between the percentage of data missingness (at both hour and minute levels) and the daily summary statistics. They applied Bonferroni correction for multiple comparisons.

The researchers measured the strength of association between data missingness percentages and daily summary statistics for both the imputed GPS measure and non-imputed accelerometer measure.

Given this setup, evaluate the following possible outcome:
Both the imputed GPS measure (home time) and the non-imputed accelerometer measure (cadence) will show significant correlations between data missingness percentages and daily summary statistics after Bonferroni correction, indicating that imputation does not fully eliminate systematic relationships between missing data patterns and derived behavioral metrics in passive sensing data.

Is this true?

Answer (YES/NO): NO